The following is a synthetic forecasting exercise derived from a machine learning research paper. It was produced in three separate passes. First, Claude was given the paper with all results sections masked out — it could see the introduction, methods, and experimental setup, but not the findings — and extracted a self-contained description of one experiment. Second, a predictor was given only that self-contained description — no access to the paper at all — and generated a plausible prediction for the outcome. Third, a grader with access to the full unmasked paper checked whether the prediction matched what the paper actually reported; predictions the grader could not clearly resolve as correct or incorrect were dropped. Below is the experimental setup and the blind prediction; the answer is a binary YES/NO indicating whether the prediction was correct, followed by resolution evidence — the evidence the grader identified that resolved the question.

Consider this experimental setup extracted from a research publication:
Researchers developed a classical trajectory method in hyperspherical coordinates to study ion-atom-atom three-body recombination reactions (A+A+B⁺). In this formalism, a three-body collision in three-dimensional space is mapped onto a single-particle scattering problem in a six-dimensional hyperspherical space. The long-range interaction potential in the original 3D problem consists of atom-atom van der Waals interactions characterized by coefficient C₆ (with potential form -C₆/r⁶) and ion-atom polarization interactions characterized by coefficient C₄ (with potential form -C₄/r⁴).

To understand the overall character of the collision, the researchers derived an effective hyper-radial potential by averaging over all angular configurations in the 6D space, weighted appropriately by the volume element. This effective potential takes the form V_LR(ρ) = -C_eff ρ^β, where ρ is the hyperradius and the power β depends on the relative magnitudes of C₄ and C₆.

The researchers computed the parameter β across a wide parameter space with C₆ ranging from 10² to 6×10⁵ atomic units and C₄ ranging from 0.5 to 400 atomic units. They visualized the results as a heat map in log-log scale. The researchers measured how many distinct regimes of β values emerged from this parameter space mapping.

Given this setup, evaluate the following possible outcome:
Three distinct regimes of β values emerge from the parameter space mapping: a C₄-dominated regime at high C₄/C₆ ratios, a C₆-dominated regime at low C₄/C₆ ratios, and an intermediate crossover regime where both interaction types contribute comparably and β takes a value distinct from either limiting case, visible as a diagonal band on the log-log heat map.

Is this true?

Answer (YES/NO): YES